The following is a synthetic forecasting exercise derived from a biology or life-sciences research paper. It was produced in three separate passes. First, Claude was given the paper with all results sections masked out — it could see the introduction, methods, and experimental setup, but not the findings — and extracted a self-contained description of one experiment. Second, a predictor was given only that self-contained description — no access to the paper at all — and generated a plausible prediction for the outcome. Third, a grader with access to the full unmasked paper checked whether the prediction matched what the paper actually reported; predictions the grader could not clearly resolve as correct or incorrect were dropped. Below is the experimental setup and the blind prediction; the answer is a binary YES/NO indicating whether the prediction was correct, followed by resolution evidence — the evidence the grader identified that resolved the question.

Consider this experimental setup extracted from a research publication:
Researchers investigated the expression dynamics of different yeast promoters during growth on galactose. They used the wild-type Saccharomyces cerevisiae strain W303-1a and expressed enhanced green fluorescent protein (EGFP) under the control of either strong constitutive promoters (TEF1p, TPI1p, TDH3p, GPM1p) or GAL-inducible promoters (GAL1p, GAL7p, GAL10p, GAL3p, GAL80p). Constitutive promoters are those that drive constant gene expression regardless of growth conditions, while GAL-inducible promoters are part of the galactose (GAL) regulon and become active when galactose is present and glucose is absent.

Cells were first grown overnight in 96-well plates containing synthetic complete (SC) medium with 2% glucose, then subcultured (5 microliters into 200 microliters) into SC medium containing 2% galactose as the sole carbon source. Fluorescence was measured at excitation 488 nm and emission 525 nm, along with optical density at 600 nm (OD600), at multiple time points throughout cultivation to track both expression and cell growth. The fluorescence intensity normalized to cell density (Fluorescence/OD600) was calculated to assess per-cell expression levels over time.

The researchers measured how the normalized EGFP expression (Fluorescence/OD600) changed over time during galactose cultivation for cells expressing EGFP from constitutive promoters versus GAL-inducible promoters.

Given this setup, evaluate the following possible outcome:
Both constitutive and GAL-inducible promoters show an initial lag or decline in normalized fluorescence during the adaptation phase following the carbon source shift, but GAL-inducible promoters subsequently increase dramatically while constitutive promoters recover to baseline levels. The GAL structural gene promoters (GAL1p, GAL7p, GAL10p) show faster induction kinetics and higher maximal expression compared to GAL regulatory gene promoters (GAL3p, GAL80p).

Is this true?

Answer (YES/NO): NO